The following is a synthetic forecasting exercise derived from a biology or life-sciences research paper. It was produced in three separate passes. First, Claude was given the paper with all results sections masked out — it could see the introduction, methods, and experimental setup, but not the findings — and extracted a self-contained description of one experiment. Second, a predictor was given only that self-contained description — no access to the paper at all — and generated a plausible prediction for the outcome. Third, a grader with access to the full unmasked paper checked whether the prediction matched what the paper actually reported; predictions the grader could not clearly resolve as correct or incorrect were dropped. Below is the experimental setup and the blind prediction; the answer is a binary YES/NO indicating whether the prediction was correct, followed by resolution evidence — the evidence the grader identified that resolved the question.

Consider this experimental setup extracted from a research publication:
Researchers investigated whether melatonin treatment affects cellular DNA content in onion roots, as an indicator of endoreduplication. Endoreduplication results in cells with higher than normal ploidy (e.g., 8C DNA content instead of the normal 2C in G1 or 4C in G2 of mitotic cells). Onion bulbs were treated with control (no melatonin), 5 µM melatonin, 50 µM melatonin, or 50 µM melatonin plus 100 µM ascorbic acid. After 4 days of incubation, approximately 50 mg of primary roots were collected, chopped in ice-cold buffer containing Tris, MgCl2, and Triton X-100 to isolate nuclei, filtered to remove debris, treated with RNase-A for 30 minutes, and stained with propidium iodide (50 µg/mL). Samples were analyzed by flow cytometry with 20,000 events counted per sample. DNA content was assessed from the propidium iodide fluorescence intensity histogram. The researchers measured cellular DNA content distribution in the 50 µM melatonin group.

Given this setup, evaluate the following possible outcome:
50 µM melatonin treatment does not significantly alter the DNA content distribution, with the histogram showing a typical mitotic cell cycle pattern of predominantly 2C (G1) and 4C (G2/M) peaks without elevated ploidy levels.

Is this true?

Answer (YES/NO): NO